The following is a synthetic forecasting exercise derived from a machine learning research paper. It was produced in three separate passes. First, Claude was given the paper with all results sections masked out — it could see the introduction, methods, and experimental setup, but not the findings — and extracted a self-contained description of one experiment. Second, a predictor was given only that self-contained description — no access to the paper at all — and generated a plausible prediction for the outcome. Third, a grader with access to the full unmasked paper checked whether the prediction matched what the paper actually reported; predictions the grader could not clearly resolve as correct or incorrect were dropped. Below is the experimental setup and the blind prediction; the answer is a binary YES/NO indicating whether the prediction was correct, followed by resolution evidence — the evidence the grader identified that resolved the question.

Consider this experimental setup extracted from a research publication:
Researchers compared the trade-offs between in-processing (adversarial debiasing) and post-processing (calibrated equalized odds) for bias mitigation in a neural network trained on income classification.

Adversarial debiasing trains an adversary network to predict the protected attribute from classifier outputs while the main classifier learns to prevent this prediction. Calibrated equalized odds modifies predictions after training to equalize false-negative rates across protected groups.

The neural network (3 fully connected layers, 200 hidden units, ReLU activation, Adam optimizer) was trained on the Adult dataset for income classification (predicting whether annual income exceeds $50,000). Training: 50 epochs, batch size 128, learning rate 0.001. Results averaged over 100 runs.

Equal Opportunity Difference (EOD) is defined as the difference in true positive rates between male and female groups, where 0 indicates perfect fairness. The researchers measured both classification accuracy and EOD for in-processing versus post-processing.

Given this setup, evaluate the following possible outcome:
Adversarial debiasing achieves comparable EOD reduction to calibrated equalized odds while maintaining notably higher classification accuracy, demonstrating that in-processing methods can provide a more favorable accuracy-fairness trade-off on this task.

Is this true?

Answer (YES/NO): NO